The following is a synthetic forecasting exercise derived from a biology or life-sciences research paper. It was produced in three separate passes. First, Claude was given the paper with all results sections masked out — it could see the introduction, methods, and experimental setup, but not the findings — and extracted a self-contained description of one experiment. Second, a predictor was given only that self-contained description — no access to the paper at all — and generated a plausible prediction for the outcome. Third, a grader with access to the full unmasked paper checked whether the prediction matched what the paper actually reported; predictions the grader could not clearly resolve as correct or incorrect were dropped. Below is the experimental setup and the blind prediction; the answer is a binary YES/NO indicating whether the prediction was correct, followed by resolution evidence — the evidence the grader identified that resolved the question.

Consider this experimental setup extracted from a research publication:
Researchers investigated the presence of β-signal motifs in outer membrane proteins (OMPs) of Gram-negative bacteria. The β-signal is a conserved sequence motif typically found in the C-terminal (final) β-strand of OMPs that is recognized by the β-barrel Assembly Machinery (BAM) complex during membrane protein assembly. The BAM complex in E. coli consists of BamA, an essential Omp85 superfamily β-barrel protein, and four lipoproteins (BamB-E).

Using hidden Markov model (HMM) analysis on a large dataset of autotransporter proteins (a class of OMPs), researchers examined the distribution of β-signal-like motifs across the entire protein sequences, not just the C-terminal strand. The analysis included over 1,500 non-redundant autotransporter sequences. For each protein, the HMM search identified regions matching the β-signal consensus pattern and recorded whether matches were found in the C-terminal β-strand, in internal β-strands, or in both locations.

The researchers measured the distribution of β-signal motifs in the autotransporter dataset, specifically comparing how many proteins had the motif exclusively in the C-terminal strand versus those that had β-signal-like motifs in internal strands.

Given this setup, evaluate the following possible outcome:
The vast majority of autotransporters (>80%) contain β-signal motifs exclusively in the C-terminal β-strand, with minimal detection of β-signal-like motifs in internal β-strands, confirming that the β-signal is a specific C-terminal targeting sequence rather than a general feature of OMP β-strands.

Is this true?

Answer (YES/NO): NO